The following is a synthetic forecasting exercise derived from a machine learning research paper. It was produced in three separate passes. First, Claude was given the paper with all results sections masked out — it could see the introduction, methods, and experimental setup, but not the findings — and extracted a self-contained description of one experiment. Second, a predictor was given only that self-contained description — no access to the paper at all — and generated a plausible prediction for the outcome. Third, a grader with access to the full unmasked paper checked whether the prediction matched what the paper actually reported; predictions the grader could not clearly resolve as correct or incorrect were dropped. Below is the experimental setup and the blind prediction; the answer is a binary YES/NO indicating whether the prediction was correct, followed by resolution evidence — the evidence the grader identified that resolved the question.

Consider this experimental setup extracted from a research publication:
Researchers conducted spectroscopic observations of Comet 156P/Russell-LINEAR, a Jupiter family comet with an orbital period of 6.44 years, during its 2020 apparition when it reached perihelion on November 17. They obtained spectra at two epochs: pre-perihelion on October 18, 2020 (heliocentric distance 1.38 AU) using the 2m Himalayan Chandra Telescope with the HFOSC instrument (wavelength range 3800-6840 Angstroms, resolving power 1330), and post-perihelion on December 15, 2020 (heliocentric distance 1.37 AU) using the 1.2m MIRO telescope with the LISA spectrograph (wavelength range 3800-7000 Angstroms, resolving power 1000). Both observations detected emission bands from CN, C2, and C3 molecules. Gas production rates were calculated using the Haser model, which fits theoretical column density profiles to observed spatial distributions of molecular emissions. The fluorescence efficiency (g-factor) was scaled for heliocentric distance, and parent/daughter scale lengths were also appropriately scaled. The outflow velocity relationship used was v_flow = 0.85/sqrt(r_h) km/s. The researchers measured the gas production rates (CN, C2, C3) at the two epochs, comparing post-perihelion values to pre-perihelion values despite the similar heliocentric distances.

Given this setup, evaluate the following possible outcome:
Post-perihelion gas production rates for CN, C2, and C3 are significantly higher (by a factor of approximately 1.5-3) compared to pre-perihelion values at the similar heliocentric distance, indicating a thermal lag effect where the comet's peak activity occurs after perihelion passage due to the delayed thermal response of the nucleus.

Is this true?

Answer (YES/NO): NO